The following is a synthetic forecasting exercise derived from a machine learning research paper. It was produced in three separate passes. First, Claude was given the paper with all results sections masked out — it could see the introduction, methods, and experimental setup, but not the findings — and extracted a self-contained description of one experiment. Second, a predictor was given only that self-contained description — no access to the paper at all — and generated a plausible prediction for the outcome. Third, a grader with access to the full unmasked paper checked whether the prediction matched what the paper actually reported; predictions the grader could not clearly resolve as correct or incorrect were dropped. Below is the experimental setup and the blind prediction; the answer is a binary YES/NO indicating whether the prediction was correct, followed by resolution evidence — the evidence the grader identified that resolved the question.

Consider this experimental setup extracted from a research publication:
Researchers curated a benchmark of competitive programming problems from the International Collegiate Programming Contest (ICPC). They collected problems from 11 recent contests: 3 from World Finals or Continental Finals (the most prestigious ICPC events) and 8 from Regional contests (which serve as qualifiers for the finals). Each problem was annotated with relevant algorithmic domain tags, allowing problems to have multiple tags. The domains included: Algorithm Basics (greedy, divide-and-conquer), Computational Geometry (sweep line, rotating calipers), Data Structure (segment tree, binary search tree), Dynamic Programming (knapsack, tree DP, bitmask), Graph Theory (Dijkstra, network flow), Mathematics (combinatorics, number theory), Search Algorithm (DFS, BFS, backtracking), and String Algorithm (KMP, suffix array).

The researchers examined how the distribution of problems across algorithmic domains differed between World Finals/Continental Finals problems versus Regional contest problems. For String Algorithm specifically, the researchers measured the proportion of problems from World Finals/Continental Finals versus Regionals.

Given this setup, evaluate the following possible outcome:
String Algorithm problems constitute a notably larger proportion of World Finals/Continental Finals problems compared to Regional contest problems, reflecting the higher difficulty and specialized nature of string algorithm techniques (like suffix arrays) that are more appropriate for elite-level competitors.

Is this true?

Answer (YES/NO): YES